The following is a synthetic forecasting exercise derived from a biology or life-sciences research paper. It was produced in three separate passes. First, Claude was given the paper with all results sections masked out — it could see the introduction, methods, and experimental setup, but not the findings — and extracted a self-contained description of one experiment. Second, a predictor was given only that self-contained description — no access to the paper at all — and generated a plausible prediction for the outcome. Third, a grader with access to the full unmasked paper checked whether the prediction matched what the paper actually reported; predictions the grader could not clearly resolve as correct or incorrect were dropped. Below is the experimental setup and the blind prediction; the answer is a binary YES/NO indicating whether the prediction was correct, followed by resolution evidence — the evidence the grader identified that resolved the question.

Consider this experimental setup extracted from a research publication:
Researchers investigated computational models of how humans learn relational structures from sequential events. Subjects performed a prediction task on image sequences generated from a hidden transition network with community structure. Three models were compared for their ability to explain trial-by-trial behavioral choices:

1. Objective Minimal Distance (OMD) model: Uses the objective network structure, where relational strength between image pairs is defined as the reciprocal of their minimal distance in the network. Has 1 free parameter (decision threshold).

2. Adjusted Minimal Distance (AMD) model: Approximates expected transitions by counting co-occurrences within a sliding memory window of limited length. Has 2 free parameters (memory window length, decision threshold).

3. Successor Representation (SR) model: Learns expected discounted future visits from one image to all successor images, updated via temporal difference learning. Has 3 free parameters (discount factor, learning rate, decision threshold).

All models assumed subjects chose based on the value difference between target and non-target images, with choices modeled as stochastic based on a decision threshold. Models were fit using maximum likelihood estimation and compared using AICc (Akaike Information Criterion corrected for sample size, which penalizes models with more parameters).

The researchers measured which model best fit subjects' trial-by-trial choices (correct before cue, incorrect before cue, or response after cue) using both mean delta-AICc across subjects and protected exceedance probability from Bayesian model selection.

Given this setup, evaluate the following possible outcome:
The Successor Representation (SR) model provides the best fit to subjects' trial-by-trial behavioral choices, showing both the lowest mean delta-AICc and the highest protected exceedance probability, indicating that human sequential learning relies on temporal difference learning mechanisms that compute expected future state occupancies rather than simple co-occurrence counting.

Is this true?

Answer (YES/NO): YES